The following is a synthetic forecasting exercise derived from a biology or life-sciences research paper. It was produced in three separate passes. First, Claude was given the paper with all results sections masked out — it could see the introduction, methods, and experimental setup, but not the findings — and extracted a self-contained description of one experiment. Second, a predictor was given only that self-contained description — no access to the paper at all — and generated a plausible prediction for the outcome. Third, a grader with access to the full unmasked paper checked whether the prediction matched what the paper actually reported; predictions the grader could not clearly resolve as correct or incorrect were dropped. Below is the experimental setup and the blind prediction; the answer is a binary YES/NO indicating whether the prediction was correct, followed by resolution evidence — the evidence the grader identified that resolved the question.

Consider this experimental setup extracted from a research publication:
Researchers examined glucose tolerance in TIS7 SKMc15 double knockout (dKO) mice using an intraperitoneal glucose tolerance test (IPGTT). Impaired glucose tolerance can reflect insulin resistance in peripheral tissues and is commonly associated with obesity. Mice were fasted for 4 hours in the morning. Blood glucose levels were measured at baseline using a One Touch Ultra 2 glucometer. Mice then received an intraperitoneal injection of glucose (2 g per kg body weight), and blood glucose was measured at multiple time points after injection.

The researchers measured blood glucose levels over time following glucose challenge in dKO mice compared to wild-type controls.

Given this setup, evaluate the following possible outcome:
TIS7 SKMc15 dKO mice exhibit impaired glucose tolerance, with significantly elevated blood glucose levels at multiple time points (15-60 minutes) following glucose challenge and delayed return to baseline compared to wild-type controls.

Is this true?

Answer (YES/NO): NO